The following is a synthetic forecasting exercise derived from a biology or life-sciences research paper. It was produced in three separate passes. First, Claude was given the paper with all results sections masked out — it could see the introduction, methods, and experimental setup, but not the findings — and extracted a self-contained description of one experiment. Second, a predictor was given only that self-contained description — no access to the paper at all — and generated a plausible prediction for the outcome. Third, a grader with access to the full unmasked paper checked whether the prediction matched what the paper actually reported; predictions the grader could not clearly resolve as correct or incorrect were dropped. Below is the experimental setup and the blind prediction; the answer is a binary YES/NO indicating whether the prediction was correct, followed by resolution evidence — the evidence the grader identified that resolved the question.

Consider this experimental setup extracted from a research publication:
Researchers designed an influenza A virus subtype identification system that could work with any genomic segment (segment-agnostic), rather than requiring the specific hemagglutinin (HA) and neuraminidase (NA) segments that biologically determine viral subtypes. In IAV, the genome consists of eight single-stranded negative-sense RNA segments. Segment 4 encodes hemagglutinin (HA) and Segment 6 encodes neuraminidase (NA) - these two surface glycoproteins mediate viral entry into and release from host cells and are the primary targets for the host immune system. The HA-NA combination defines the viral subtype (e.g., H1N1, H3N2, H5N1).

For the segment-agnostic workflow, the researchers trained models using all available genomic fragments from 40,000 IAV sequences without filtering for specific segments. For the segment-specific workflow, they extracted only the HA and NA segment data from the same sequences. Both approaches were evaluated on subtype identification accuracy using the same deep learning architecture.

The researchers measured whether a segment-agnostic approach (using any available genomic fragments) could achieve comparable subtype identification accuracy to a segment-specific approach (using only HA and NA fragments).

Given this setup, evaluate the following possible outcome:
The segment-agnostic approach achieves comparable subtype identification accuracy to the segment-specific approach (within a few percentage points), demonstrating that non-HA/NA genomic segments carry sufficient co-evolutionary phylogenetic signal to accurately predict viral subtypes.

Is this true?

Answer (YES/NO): YES